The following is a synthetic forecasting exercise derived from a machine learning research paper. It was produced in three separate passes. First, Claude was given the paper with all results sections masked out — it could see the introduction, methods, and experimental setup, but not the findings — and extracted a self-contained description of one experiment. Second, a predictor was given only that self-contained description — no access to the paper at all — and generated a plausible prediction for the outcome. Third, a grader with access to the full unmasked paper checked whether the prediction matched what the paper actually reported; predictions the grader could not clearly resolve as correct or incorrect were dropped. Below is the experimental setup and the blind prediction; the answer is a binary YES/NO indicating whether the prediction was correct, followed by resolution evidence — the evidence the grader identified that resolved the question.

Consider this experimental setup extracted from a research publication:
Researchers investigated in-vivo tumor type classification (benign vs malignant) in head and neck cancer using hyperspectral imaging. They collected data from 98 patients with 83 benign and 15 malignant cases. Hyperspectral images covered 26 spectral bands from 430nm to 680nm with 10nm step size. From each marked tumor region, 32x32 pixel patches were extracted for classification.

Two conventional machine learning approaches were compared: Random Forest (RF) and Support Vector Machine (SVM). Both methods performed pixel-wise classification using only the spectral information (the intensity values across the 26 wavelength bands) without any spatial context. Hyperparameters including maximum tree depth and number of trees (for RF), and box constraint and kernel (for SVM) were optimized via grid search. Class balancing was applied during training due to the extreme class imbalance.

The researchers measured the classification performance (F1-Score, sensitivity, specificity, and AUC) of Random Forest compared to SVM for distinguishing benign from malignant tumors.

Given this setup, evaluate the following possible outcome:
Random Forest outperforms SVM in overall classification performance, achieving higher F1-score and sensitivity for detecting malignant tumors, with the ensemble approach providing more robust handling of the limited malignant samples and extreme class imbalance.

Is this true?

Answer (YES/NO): NO